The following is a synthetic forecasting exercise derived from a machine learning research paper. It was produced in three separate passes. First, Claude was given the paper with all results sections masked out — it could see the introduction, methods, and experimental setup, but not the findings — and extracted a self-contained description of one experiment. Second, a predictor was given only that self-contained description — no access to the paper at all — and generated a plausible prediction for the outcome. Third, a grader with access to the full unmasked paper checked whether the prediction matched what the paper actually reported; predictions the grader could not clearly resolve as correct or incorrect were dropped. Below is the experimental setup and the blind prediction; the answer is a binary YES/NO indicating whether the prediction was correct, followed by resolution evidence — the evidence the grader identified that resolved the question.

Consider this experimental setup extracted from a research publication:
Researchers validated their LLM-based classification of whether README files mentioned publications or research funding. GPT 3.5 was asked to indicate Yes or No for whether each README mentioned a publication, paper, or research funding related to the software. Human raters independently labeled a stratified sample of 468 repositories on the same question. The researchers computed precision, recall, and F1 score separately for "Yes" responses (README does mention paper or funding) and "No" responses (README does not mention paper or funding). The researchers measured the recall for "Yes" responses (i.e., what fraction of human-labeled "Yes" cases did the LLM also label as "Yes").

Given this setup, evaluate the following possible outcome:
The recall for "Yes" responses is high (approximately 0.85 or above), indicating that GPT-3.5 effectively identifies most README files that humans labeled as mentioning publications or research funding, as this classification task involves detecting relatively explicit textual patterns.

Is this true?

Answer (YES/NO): YES